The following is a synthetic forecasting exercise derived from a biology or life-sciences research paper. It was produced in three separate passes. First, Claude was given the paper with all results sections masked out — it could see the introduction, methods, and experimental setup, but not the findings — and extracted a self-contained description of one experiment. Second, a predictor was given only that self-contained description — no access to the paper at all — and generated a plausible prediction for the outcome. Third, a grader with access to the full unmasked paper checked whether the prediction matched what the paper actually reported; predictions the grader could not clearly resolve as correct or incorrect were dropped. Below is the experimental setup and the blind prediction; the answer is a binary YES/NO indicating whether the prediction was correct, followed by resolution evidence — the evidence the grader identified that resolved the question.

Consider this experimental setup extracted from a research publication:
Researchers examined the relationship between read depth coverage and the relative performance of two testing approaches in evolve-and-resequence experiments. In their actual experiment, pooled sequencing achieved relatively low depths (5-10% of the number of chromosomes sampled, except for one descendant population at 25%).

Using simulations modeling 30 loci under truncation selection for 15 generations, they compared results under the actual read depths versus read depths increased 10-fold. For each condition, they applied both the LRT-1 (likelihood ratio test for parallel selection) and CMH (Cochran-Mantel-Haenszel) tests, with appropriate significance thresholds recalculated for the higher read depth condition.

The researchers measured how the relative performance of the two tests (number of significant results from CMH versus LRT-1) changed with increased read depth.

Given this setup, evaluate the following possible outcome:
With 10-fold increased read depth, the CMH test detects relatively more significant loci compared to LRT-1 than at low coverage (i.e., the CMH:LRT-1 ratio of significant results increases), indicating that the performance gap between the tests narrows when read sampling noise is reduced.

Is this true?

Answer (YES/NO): NO